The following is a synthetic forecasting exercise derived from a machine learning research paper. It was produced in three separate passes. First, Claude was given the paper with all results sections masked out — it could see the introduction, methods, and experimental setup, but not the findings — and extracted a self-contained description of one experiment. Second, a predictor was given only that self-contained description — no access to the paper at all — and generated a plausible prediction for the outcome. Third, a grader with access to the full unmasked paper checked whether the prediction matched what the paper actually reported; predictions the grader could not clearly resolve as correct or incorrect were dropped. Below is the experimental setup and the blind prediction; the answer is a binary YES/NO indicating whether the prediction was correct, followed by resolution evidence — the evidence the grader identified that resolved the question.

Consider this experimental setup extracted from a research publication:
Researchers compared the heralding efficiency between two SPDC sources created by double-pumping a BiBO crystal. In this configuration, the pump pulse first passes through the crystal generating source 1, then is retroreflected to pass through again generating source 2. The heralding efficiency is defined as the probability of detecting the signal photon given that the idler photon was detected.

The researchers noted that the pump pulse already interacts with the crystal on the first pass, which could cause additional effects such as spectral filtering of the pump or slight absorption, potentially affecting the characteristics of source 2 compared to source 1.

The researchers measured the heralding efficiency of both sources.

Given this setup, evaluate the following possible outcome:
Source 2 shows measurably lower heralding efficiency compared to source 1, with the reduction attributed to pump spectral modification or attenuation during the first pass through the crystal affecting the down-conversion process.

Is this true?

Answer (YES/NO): NO